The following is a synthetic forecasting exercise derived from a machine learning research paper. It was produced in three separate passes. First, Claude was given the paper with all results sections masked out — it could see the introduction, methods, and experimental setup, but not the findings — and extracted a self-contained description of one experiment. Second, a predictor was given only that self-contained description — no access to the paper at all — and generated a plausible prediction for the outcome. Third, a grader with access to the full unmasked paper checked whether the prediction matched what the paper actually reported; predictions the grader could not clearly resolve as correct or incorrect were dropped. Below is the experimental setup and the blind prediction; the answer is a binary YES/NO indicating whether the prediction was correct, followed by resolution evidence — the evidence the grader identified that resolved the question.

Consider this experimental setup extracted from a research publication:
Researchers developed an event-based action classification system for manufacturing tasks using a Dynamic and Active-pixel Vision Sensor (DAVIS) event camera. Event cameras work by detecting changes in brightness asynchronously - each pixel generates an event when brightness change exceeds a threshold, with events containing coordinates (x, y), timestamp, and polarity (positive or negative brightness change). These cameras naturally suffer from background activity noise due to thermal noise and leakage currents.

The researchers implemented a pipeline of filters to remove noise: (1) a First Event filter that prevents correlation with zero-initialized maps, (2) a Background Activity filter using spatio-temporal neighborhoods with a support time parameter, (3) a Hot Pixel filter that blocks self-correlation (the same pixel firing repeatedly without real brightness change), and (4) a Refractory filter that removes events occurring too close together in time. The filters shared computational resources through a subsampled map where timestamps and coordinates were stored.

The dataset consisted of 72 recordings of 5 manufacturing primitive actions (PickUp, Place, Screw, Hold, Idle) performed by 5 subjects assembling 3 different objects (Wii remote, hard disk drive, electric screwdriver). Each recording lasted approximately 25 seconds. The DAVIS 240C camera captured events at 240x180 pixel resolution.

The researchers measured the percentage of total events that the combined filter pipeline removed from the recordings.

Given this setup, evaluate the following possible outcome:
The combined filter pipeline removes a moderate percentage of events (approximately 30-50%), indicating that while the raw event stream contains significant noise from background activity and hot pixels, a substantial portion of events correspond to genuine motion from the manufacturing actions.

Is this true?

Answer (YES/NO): NO